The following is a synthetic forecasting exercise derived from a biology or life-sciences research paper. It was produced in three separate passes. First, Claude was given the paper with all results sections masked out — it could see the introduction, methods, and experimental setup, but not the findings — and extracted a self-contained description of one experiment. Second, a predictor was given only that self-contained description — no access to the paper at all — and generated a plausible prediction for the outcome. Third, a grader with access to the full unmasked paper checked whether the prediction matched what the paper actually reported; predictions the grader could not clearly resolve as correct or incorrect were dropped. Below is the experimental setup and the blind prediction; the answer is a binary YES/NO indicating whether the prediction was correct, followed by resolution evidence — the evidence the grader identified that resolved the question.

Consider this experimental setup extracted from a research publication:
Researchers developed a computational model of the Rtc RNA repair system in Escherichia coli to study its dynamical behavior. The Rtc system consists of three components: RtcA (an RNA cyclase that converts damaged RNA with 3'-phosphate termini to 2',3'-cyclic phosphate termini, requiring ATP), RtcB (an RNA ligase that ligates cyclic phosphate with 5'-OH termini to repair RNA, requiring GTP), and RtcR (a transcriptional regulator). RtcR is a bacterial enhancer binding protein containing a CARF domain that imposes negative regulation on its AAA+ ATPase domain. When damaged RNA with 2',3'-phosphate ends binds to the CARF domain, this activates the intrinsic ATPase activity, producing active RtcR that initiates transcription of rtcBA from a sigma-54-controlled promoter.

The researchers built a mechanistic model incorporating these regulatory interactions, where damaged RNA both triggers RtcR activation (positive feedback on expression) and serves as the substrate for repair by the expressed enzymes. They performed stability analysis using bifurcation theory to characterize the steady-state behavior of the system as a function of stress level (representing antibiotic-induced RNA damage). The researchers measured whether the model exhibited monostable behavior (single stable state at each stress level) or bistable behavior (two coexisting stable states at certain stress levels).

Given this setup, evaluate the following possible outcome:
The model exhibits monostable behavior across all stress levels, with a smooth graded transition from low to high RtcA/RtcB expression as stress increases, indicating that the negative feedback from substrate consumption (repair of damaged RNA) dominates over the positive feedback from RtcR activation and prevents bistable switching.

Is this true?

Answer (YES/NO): NO